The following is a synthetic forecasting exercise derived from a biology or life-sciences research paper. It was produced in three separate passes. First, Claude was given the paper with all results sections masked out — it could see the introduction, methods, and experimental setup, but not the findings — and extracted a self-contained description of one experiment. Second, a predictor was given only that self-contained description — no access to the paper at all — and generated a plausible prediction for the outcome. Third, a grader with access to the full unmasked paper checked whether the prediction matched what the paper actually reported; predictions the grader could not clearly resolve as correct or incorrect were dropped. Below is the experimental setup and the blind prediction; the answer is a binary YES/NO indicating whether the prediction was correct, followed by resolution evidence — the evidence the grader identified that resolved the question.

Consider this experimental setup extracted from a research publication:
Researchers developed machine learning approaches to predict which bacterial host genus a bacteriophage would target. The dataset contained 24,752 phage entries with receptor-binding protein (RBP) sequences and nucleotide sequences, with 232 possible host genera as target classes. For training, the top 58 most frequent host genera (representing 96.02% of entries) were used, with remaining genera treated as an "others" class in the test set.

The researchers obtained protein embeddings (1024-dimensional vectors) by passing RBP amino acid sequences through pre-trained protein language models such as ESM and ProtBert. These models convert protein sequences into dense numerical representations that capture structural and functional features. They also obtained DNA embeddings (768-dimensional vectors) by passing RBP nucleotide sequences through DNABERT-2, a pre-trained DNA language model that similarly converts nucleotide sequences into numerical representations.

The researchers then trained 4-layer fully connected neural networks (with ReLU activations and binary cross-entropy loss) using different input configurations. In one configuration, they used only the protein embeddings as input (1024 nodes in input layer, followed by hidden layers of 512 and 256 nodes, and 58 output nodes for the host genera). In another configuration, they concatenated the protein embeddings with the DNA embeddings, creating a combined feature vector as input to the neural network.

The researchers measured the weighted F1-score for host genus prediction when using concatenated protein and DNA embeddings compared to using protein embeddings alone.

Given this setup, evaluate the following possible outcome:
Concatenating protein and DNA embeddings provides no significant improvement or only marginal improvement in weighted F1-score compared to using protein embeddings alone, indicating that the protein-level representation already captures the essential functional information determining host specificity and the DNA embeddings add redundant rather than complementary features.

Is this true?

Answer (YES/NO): YES